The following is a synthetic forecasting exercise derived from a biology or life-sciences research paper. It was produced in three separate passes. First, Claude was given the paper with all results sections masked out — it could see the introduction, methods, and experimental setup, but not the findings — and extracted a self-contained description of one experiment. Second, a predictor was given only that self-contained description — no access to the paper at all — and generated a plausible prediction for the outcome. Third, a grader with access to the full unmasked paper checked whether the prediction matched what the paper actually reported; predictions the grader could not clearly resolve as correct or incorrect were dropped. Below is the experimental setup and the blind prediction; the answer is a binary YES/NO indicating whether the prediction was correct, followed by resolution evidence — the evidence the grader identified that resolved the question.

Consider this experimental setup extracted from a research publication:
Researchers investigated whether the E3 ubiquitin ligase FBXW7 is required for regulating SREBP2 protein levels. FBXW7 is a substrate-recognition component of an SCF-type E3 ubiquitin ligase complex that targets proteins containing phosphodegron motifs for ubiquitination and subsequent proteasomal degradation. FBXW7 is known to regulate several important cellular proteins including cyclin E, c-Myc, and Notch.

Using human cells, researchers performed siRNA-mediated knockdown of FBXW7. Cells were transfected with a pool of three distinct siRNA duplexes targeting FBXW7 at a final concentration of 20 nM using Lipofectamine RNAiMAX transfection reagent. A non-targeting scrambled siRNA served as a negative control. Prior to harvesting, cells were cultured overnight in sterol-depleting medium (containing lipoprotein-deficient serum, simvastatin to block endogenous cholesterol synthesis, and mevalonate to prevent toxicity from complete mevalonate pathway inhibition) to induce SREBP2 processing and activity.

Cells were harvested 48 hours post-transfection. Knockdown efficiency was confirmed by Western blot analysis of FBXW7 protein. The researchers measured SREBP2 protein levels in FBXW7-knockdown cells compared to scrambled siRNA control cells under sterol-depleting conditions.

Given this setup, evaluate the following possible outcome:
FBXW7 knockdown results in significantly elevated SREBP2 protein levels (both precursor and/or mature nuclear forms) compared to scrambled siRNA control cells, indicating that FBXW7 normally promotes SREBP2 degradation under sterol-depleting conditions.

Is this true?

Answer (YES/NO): YES